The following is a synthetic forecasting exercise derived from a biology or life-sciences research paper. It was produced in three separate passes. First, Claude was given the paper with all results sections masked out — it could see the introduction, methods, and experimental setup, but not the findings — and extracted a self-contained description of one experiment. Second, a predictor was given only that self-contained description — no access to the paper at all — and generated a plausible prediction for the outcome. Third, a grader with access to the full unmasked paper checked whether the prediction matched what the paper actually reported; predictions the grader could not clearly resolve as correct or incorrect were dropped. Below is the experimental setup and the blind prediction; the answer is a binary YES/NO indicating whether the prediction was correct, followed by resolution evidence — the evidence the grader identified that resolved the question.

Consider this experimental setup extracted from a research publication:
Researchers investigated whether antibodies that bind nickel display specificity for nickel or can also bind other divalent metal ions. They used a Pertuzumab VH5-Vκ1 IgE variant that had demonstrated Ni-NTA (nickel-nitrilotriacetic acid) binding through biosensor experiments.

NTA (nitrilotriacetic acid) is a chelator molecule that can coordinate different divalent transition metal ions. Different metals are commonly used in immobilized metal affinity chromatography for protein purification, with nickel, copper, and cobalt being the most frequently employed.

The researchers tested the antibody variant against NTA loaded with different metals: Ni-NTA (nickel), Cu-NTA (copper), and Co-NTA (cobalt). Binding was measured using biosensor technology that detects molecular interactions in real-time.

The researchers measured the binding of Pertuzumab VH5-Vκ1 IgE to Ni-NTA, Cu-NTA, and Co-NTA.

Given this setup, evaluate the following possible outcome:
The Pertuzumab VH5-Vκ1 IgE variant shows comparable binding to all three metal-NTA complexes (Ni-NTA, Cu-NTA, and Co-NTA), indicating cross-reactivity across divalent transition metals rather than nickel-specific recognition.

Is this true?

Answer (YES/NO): NO